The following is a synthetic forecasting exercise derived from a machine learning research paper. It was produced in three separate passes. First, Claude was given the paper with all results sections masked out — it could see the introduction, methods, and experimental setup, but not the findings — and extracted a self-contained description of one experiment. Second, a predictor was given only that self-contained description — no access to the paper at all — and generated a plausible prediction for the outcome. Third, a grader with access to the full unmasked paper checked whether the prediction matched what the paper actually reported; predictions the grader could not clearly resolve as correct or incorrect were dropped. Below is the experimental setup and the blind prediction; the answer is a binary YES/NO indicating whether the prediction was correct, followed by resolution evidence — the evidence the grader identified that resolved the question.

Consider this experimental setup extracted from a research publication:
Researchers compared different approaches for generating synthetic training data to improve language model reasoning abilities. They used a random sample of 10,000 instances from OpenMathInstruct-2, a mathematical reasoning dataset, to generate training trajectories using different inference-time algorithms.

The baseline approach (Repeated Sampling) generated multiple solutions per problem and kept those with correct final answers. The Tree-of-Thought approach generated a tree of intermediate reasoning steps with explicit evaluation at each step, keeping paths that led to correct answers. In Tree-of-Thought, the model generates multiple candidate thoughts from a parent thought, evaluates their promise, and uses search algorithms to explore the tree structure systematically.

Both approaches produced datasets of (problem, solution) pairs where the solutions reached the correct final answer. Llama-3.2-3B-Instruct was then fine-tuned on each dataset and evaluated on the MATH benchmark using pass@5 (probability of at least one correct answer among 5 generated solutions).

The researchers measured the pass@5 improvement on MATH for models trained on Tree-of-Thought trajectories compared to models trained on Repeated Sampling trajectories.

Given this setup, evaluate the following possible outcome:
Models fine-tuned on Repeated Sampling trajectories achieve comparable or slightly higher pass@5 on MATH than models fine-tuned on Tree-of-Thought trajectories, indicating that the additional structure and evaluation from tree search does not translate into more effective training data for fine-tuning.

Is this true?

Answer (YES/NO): NO